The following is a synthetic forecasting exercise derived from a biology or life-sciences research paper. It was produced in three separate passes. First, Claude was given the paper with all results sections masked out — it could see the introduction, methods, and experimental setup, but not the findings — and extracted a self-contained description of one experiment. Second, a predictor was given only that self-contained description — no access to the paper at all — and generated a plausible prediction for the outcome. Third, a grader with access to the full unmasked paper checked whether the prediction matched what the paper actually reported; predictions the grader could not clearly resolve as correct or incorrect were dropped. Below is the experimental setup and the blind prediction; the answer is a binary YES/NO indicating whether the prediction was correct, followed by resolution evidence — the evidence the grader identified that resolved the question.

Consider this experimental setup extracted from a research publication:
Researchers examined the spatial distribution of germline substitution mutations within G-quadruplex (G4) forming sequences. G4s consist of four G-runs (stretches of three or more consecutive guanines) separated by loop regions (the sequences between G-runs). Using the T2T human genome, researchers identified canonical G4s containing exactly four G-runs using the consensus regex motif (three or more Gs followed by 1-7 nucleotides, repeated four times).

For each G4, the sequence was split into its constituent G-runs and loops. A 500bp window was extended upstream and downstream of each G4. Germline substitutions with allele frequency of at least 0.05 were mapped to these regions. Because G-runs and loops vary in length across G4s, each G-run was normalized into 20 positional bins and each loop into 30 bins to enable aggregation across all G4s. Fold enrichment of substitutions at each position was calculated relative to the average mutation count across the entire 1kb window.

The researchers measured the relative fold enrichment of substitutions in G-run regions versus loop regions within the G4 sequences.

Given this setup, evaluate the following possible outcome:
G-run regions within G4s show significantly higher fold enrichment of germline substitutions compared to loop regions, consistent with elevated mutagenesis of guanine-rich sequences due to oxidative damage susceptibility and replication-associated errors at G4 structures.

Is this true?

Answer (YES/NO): NO